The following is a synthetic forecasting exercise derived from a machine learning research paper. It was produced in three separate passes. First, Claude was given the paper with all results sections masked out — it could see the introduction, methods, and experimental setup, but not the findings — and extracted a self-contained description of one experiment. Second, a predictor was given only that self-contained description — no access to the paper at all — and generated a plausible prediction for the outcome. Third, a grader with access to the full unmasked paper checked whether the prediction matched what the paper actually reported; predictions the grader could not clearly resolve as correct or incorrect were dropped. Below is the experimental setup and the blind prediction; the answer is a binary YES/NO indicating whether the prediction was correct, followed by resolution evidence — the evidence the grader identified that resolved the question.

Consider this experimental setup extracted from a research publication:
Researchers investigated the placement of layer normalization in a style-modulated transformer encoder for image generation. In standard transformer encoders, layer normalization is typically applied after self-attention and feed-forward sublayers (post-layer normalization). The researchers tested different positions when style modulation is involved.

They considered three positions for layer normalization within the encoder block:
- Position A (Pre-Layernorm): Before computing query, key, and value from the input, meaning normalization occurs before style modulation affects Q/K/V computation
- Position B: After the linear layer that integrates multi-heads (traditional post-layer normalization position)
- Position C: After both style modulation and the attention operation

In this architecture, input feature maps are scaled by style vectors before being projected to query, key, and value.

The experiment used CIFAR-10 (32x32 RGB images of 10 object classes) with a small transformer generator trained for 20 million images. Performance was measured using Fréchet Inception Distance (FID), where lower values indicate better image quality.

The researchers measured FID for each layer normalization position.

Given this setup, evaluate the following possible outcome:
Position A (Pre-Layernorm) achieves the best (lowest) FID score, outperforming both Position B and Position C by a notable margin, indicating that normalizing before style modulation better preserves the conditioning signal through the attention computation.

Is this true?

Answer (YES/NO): NO